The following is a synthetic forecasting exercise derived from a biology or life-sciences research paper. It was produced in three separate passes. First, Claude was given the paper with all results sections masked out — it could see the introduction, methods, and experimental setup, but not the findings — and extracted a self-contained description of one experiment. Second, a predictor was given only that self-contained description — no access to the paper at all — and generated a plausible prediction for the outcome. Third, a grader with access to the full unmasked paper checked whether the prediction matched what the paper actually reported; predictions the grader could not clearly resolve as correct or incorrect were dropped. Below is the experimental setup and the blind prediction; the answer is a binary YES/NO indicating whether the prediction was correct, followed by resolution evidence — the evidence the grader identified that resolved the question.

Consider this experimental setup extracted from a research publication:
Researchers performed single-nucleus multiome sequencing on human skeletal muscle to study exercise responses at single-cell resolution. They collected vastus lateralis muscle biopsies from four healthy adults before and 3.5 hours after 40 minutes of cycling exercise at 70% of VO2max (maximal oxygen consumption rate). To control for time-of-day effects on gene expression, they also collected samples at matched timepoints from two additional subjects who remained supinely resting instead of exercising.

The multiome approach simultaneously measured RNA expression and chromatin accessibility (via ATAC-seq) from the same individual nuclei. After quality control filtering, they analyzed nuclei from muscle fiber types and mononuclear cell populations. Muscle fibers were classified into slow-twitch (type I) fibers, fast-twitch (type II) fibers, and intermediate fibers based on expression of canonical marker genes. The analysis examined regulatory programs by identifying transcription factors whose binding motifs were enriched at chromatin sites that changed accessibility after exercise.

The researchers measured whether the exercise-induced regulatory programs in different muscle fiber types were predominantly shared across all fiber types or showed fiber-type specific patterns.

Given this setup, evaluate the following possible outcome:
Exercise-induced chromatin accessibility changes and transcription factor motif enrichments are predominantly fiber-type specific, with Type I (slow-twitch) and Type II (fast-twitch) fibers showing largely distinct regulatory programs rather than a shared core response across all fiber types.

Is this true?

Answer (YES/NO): NO